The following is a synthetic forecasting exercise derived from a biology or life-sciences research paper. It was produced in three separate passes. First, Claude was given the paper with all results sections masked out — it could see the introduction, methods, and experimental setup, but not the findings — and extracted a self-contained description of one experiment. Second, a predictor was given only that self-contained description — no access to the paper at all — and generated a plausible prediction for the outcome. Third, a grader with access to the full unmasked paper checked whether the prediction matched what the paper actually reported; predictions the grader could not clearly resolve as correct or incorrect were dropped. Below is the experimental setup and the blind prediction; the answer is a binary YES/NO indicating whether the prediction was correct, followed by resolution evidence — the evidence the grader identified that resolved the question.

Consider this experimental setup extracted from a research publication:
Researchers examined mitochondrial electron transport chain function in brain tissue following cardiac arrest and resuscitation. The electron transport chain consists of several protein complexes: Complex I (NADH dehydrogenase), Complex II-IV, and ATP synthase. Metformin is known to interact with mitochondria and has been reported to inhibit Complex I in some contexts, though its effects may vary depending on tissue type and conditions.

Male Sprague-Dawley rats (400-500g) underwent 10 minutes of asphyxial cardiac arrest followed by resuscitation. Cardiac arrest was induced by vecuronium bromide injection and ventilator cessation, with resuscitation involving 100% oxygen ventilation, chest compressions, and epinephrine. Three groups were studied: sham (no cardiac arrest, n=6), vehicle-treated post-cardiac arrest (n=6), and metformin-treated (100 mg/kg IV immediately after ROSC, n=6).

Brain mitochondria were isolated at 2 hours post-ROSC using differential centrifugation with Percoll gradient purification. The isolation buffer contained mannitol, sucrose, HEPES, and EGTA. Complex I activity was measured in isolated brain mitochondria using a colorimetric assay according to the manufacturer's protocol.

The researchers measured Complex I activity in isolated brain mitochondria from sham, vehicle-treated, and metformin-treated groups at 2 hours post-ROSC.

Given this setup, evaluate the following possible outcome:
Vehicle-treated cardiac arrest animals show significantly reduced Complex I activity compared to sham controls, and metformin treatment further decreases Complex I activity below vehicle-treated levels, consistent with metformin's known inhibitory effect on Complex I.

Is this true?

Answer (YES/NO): NO